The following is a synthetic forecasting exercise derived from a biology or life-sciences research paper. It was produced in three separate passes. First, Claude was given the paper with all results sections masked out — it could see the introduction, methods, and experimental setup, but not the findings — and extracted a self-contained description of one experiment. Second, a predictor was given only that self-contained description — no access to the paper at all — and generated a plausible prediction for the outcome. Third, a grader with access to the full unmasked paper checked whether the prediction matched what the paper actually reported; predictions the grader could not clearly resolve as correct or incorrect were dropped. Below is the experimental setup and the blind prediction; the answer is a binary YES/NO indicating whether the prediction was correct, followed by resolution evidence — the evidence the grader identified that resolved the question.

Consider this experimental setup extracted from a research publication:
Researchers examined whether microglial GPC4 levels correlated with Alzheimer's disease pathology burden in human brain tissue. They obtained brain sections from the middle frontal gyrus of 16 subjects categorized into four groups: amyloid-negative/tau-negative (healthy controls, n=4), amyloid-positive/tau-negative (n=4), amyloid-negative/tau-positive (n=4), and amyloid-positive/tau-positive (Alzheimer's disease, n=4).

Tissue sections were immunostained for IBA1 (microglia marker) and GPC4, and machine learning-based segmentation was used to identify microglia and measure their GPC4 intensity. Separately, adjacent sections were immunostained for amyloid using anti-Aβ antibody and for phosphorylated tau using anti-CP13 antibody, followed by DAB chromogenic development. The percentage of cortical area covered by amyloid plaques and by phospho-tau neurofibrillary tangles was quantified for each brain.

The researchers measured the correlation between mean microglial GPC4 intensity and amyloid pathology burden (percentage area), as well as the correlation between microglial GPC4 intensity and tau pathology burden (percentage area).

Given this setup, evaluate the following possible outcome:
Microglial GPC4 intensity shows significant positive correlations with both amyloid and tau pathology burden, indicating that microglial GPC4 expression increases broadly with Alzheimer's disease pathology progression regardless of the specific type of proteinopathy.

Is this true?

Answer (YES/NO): NO